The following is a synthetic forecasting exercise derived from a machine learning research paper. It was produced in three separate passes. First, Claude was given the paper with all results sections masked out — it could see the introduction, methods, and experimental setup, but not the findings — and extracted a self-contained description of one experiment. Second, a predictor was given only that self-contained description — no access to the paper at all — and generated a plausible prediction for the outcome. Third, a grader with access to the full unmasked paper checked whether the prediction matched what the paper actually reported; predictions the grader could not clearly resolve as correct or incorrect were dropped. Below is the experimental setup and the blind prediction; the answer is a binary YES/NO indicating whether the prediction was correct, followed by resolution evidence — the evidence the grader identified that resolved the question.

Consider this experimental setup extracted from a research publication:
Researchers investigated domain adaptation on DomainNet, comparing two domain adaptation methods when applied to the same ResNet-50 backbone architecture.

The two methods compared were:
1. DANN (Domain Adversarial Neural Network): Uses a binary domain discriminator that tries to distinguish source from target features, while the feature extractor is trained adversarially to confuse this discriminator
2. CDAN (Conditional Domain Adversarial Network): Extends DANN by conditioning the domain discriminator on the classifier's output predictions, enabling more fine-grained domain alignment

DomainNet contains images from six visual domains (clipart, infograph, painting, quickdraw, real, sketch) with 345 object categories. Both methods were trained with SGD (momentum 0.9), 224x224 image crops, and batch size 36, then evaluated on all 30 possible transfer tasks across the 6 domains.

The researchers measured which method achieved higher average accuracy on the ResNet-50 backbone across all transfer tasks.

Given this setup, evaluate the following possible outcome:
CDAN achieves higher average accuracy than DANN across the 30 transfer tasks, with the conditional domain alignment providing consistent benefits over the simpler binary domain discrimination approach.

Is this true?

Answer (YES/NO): NO